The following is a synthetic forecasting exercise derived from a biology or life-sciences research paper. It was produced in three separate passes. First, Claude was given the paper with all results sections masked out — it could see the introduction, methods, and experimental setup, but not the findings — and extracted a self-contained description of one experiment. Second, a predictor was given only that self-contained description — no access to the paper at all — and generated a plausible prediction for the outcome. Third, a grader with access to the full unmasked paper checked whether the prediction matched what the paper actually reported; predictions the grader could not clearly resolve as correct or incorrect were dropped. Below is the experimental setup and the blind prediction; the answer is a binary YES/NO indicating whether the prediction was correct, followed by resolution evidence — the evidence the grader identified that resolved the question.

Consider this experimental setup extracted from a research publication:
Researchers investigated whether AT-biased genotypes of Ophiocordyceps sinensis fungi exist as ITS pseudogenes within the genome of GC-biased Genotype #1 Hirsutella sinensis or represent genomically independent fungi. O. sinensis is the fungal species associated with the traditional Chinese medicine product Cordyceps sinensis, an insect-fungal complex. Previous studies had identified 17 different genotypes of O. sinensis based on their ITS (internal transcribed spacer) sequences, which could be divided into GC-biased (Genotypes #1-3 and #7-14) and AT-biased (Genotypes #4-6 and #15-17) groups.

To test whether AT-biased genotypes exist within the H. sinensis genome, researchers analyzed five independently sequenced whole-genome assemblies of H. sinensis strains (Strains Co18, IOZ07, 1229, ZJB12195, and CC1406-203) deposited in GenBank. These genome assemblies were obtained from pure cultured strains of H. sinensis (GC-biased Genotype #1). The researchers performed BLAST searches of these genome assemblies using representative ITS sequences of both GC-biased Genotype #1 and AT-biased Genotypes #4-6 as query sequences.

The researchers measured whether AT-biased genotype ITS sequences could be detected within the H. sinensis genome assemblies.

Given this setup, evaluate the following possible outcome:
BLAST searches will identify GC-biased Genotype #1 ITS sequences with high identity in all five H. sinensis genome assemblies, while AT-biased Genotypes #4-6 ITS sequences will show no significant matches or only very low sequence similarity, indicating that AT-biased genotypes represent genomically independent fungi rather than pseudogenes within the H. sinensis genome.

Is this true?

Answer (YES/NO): YES